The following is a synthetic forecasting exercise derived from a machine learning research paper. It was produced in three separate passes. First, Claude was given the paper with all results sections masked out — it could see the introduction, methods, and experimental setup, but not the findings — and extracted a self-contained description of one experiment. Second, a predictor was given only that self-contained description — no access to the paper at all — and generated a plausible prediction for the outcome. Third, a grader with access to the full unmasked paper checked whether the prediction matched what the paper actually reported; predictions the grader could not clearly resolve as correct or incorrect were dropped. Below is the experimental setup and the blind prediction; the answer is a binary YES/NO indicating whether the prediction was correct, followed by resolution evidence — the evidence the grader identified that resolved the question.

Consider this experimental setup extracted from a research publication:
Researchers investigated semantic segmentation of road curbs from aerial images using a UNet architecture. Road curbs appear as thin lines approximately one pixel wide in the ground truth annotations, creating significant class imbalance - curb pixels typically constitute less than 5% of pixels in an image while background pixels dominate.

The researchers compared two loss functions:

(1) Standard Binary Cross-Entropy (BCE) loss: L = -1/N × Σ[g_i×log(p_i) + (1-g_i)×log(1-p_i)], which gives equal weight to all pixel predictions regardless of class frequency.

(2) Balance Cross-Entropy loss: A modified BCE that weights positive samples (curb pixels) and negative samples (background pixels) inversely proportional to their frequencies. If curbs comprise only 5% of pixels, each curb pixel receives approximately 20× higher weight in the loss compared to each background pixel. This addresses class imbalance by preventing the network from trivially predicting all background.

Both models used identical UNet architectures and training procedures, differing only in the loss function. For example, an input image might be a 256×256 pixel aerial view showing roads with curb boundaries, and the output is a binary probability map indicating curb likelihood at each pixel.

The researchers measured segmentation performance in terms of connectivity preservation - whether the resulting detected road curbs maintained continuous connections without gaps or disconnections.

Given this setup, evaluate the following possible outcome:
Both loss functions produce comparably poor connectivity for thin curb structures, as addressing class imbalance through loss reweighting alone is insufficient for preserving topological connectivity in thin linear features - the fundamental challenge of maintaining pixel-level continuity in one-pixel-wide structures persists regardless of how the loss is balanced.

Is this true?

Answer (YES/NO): NO